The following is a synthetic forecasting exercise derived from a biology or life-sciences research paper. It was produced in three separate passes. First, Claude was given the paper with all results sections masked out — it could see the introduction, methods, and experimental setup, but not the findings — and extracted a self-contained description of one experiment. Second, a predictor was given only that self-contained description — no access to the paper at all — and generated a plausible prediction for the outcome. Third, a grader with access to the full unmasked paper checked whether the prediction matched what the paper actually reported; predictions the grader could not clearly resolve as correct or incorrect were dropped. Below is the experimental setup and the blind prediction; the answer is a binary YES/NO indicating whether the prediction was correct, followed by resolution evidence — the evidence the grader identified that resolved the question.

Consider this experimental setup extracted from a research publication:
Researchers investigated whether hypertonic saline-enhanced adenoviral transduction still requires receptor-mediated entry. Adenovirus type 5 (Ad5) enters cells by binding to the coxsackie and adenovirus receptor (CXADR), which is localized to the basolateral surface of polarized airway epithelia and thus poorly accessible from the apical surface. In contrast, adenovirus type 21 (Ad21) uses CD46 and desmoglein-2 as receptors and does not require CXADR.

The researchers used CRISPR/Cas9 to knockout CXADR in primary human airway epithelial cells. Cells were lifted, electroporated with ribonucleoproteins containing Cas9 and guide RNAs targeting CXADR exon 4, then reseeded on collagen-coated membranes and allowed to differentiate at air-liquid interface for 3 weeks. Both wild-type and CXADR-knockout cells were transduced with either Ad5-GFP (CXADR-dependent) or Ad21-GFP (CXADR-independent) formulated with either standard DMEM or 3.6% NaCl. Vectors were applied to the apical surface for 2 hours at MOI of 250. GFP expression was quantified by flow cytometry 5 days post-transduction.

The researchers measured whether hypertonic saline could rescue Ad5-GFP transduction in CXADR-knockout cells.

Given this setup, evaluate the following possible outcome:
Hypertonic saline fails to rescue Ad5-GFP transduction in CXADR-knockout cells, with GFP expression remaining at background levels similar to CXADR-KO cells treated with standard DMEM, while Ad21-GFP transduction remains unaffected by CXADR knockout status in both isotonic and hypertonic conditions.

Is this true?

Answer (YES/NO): YES